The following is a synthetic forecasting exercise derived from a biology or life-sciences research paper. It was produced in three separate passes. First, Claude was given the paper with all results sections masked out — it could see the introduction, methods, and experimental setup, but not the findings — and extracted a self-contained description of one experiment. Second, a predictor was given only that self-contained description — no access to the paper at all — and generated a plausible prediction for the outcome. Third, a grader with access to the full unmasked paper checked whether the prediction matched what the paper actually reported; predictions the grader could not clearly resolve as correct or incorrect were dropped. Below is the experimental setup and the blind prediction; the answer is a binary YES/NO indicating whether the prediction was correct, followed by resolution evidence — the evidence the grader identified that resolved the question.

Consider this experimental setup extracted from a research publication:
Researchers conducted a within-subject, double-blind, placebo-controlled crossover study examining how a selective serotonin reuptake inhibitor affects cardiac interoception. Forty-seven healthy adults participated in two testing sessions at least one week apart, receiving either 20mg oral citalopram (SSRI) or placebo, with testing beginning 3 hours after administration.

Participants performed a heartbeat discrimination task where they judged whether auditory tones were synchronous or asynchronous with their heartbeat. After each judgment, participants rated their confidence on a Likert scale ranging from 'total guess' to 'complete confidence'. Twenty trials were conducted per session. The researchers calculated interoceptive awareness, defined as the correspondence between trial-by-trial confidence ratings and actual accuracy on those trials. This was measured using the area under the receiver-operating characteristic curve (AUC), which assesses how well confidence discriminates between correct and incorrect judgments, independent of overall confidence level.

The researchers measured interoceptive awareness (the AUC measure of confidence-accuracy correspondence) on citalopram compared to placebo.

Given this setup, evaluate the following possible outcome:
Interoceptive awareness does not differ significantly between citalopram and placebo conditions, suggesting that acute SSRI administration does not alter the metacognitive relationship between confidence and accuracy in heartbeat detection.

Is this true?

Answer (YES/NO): NO